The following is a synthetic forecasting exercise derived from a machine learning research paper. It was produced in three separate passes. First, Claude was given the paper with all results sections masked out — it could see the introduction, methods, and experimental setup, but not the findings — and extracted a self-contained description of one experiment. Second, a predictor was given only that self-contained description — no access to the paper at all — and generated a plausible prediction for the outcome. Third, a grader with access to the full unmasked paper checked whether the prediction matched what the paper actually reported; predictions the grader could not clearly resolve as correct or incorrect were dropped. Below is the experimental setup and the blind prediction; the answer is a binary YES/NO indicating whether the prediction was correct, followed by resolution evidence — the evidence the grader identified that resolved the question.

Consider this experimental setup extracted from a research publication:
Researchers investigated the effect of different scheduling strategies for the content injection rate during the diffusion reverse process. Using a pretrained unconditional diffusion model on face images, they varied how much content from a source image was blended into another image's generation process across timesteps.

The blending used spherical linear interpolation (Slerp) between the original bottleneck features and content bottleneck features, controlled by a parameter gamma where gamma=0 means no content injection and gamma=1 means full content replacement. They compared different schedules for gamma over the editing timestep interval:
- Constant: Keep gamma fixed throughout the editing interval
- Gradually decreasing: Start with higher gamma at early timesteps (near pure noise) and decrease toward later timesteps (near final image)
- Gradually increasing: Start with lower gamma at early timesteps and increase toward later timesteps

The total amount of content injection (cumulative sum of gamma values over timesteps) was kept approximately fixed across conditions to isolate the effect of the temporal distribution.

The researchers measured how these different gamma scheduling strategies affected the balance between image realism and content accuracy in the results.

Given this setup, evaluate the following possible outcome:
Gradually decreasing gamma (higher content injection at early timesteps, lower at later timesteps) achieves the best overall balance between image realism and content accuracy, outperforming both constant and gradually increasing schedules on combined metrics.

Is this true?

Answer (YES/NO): NO